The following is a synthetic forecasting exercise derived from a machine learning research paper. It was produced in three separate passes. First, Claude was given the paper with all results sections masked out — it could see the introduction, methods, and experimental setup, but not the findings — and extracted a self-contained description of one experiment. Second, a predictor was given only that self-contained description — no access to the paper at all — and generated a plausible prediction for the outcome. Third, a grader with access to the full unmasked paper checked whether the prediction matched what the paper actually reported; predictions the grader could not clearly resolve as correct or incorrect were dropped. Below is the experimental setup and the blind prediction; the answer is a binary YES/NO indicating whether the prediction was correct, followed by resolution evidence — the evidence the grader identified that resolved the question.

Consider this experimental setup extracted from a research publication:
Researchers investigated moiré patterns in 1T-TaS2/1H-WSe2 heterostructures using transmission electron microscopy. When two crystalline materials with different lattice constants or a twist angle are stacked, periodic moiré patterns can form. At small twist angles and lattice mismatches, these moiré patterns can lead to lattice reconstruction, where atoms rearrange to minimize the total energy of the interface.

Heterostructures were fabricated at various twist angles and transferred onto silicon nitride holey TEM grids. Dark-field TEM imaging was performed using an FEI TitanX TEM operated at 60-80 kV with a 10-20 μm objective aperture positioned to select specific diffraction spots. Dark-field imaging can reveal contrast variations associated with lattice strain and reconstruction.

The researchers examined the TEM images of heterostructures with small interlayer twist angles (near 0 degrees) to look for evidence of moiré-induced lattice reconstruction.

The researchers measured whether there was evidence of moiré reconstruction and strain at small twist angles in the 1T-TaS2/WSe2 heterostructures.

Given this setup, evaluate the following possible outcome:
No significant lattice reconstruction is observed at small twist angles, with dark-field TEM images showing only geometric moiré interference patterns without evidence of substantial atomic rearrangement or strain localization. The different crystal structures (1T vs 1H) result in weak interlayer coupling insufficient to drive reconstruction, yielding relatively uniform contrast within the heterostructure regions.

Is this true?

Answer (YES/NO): NO